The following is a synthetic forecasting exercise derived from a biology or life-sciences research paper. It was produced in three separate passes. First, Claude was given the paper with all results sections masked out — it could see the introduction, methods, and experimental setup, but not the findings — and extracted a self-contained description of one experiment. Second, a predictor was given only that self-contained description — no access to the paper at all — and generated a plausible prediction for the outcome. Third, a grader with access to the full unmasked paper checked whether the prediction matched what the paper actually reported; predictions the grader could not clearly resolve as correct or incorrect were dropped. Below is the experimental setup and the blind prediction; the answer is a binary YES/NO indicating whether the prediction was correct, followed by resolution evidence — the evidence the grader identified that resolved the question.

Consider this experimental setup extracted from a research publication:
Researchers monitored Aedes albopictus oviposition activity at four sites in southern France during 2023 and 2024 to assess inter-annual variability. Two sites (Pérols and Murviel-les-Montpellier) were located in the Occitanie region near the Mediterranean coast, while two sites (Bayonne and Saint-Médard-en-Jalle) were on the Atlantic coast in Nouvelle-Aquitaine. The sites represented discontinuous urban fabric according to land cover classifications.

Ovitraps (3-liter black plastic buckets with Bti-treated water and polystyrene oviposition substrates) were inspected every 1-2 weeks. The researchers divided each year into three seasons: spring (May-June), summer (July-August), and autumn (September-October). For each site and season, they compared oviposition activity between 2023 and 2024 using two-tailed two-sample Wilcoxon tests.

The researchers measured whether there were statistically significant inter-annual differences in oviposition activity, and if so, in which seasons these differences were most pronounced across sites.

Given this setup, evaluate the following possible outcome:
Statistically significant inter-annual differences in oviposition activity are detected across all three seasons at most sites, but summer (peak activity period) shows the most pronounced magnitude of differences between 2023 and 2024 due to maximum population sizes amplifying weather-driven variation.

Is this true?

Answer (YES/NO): NO